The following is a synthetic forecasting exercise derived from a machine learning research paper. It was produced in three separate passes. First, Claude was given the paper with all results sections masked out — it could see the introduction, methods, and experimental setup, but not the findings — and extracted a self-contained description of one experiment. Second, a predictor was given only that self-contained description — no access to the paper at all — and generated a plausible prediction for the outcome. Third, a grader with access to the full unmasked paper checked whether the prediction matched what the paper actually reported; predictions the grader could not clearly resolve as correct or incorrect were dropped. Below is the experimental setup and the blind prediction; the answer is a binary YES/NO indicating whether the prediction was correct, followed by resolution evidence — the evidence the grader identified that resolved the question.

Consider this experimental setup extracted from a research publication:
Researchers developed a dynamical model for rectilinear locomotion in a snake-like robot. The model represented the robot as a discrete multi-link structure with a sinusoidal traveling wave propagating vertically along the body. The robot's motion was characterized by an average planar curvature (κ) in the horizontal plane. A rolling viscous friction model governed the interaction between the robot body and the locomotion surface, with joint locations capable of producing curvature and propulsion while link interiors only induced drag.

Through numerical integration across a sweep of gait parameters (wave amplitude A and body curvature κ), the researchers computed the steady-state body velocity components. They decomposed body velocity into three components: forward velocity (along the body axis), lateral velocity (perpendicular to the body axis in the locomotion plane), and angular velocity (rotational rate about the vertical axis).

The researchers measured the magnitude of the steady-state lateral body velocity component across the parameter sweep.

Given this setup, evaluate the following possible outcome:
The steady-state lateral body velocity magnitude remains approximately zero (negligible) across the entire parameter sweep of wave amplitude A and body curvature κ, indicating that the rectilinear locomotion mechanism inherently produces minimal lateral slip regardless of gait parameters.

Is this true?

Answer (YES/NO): YES